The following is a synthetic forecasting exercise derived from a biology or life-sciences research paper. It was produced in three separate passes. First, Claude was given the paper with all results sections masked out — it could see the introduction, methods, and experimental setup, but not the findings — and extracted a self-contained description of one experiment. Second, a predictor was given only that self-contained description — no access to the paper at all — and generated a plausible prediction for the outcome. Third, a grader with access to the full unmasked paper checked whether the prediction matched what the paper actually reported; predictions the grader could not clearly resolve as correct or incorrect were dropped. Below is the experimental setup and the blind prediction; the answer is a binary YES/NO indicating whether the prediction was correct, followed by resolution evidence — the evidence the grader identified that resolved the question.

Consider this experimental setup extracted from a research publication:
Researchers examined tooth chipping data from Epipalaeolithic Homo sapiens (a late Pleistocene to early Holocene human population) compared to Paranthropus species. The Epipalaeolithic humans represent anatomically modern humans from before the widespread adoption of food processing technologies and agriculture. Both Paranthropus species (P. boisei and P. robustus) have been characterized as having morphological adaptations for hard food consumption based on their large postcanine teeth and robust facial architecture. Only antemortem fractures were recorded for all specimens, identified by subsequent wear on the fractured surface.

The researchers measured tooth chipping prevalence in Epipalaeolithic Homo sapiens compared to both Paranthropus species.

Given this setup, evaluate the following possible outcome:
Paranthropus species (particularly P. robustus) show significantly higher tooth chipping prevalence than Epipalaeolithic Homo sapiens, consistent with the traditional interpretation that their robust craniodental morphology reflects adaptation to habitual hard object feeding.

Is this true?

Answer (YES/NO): NO